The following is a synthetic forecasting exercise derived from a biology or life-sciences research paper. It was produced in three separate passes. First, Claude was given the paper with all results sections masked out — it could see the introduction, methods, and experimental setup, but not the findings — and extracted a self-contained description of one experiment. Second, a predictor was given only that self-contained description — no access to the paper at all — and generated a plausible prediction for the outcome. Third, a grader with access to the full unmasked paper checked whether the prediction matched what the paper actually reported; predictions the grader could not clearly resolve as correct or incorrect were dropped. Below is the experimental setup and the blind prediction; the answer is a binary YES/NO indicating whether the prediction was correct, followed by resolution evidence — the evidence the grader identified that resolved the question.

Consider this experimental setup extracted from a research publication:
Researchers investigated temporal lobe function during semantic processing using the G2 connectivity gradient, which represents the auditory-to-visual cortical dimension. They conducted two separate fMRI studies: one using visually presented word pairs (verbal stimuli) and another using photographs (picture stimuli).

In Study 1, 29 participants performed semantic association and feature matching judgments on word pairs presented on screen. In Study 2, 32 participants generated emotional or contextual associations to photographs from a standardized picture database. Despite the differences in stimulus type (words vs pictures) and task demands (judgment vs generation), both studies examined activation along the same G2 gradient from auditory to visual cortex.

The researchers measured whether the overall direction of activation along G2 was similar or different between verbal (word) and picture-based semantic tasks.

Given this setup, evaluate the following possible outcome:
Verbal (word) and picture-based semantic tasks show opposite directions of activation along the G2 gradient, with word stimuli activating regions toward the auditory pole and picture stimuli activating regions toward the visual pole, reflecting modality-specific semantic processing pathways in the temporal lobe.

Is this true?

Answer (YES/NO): NO